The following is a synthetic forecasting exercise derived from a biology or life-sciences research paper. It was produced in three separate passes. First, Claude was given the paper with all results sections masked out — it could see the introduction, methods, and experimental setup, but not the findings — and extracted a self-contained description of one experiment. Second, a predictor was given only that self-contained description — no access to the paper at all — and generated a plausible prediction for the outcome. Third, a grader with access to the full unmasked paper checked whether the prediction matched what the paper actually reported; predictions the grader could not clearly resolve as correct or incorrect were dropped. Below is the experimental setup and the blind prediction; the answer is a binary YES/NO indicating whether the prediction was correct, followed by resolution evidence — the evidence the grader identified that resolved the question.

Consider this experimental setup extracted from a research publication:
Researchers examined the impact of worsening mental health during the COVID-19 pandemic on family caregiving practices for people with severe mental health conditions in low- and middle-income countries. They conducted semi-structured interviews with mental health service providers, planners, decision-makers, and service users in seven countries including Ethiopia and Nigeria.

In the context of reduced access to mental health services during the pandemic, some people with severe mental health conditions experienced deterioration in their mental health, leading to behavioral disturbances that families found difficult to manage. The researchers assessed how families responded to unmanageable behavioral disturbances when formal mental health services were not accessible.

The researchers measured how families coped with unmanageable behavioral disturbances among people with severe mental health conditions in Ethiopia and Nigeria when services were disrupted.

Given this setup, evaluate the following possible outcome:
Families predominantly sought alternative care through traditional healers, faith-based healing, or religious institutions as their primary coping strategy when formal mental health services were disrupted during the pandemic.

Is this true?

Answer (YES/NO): NO